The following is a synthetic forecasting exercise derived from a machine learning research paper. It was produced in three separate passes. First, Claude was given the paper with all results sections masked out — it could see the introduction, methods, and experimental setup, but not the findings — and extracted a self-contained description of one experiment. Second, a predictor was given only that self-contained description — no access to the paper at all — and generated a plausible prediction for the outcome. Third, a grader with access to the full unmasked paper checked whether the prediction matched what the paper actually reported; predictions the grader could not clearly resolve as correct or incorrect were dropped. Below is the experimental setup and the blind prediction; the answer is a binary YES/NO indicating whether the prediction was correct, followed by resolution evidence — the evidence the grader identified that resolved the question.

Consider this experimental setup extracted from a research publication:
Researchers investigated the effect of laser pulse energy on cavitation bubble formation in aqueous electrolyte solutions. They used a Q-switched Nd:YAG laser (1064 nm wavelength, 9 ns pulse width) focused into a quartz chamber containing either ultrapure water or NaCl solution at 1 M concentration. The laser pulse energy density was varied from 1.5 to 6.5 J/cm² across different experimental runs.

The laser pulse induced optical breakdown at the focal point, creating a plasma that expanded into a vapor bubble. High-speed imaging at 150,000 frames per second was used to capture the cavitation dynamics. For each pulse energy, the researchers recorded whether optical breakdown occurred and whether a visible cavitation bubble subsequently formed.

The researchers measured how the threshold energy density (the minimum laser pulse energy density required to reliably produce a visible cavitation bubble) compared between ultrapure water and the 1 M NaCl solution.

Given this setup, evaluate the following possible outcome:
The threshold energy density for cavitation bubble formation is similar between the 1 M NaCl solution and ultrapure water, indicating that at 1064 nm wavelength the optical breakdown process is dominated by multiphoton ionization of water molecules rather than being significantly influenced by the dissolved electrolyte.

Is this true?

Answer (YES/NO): NO